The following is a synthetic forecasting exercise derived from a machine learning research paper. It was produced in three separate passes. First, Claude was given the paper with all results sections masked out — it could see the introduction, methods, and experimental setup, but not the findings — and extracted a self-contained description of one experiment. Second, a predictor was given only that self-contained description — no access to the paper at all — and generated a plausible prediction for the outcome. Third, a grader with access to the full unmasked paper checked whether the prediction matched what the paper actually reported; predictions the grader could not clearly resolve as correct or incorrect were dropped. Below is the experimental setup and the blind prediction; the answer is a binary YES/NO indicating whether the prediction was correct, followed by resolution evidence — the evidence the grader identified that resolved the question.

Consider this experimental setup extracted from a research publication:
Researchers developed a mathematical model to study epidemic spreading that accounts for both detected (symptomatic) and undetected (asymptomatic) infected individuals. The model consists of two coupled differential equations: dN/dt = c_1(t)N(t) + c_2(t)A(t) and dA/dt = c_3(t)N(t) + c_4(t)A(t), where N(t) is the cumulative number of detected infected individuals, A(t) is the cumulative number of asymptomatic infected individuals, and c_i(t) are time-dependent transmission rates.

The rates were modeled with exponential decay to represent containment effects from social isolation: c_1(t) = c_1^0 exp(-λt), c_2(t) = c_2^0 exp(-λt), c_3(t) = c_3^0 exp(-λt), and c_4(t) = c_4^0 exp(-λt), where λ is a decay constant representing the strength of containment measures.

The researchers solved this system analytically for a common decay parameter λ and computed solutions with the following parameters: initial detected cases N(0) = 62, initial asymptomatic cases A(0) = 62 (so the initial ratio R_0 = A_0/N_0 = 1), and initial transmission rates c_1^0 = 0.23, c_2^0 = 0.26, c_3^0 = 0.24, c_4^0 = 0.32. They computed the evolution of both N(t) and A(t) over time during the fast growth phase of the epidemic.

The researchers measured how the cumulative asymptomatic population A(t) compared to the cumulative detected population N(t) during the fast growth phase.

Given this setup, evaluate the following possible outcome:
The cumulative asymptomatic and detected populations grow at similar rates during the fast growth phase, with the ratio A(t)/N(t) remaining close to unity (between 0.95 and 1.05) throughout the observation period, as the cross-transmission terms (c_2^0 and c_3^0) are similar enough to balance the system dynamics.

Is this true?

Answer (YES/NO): NO